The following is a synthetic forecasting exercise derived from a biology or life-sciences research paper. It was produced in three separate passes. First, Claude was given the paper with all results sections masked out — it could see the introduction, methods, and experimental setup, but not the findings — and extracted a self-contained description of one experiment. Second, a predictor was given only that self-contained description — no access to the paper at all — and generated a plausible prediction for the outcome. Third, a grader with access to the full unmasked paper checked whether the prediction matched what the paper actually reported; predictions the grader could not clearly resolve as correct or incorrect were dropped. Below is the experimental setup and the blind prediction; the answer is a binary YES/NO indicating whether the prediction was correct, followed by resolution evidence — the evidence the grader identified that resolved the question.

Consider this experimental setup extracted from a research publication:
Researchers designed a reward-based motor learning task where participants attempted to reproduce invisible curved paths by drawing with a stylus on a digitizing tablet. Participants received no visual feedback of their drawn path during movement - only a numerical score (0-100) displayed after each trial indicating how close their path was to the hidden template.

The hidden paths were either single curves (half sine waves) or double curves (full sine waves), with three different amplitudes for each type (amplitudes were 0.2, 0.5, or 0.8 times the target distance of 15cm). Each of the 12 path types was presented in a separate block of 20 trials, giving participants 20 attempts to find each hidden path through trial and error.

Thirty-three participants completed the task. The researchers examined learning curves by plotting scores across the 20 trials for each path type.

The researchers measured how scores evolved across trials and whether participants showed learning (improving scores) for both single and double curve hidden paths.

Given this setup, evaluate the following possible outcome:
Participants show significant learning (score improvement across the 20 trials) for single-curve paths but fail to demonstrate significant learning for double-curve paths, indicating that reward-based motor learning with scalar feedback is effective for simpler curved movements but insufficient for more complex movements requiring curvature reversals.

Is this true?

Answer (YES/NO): NO